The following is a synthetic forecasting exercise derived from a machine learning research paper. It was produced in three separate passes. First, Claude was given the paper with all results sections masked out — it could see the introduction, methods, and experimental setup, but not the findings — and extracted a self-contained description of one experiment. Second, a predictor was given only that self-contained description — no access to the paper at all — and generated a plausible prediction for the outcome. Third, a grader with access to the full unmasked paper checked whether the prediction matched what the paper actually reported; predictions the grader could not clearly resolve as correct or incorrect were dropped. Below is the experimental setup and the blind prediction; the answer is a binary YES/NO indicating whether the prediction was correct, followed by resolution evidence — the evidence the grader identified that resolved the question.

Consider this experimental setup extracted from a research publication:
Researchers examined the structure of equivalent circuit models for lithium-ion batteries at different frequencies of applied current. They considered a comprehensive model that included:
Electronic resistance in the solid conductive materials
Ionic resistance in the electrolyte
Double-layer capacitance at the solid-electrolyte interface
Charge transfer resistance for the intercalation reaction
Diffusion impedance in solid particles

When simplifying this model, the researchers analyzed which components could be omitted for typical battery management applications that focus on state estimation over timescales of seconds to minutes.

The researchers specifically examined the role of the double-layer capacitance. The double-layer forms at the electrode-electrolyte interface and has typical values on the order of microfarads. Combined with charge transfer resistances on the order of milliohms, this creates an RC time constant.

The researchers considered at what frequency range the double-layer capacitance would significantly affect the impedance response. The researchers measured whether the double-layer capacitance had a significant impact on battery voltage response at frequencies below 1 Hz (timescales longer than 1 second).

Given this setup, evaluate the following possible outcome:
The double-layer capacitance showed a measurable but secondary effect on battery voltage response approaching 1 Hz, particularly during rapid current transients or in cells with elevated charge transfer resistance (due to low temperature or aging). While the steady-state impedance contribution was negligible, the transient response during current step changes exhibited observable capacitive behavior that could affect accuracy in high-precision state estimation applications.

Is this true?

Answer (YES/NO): NO